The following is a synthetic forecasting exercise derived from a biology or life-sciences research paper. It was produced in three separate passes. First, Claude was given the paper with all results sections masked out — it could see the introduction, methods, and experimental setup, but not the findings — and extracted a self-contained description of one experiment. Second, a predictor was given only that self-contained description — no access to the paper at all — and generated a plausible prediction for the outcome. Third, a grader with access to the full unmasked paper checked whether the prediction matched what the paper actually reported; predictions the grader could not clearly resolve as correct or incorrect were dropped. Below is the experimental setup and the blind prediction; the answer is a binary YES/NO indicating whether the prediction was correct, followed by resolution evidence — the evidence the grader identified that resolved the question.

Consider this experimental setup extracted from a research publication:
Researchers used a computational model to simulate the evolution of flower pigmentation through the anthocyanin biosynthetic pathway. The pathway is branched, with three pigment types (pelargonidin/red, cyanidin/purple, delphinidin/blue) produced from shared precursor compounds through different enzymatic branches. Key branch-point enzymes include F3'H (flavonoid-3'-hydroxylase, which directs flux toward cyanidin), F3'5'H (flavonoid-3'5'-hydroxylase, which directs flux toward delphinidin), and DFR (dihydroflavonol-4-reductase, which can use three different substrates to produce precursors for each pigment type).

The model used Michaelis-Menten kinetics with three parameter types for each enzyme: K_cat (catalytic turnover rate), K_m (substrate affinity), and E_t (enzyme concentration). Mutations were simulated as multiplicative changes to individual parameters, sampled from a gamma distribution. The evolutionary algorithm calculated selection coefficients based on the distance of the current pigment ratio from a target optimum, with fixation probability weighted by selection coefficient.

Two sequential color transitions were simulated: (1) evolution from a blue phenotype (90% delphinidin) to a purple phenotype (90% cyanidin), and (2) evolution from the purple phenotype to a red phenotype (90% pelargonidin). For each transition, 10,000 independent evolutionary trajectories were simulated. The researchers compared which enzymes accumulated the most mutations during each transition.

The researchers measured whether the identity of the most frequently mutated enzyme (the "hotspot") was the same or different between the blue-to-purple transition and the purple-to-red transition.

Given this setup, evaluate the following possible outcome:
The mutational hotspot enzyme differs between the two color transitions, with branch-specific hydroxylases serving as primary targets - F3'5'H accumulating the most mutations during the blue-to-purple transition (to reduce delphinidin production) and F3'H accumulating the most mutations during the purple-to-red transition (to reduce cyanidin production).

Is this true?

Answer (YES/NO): NO